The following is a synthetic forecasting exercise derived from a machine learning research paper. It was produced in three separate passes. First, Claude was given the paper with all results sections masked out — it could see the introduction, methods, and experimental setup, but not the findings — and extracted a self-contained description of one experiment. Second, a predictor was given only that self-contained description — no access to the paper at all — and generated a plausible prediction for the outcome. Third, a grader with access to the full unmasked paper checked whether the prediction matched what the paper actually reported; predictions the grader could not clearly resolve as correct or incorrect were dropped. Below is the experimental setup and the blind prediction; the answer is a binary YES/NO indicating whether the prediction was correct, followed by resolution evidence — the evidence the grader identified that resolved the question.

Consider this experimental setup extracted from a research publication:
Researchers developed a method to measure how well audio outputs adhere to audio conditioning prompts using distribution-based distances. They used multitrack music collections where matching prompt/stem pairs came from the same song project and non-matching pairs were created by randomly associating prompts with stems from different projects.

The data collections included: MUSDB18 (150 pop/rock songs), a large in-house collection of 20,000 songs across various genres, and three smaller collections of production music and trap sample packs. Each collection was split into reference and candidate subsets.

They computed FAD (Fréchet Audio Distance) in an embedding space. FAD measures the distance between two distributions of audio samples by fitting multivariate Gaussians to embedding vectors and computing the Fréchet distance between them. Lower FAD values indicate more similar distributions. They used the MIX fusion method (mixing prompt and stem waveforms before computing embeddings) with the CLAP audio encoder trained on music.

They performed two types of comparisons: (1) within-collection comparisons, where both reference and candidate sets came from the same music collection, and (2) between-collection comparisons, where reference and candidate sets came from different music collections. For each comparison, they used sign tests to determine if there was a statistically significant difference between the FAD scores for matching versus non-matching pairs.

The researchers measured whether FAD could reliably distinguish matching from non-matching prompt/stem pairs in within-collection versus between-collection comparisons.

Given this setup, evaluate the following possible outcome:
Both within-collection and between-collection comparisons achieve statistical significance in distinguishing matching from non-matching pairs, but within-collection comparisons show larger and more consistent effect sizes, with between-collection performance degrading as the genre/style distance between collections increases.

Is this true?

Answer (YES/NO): NO